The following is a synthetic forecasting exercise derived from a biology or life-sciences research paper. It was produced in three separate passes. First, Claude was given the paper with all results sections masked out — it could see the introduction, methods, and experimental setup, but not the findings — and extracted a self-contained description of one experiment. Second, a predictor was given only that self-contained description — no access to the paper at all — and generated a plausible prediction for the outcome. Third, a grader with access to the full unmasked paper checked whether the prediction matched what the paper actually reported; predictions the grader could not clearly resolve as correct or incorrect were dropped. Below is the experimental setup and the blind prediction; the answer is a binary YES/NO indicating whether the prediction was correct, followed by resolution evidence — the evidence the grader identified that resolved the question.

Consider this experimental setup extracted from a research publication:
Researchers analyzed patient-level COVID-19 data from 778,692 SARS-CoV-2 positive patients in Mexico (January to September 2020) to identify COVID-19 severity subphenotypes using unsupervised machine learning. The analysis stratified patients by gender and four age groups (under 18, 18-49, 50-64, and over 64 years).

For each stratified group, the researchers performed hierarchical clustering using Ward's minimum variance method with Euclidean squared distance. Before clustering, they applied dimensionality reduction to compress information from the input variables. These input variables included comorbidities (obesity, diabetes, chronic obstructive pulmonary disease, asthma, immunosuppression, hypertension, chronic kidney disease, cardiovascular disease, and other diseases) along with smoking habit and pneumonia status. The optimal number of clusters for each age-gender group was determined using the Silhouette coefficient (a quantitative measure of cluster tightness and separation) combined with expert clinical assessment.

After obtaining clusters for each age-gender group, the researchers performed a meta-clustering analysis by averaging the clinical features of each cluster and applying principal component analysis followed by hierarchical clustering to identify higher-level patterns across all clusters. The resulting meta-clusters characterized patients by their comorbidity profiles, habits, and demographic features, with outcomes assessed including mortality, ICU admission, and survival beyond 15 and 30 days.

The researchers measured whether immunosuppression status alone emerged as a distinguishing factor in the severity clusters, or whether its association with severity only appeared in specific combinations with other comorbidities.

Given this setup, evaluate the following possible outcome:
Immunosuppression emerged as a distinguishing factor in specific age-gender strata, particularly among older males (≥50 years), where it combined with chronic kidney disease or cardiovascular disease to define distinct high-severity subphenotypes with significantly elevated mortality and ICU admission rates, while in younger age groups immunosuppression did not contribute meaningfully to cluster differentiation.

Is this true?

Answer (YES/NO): NO